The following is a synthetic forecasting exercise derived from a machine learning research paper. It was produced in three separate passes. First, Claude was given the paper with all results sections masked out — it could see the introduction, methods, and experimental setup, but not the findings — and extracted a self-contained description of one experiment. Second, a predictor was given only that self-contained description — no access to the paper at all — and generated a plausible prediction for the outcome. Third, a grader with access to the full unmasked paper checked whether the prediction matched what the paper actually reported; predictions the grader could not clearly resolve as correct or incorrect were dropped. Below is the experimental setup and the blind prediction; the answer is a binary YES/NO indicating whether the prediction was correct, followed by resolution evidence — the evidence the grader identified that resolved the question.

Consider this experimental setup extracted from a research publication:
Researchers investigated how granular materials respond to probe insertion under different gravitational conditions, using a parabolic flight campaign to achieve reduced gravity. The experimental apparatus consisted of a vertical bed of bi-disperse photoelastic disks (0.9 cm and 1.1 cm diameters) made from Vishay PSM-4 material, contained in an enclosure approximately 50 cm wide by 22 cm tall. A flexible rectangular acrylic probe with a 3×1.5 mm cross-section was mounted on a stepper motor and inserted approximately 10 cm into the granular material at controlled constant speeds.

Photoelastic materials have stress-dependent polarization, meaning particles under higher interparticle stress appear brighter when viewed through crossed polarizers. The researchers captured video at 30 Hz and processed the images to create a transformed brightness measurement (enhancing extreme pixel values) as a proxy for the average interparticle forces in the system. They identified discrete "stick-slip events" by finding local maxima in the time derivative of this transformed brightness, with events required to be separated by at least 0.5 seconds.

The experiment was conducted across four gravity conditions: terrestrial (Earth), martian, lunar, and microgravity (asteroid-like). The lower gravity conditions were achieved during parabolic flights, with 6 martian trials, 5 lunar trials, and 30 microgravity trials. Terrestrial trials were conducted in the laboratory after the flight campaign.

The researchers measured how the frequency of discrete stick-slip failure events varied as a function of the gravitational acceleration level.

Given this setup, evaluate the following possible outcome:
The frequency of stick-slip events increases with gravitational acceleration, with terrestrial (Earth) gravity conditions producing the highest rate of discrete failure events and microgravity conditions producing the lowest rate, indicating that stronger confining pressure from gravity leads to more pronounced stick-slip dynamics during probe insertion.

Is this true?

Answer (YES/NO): YES